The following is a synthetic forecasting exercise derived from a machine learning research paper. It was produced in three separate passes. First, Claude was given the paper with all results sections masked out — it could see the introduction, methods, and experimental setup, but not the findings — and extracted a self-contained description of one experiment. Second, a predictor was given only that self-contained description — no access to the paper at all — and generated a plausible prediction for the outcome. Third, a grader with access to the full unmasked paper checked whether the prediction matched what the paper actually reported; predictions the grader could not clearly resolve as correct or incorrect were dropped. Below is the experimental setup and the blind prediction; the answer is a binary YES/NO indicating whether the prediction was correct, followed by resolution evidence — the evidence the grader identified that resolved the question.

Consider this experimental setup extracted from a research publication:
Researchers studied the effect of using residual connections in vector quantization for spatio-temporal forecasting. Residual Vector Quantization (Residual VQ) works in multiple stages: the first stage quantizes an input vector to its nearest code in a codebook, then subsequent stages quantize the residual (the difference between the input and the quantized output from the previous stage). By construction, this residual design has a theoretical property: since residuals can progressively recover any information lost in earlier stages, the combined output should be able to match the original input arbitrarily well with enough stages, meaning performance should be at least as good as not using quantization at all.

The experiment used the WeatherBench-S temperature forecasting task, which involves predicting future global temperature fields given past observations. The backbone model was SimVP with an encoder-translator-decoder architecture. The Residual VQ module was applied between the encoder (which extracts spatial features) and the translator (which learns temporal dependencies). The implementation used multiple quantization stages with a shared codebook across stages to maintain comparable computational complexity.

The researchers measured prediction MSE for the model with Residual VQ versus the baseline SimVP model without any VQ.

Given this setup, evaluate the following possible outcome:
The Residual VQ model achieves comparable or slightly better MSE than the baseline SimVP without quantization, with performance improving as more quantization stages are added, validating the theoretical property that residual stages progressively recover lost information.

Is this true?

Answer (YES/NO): NO